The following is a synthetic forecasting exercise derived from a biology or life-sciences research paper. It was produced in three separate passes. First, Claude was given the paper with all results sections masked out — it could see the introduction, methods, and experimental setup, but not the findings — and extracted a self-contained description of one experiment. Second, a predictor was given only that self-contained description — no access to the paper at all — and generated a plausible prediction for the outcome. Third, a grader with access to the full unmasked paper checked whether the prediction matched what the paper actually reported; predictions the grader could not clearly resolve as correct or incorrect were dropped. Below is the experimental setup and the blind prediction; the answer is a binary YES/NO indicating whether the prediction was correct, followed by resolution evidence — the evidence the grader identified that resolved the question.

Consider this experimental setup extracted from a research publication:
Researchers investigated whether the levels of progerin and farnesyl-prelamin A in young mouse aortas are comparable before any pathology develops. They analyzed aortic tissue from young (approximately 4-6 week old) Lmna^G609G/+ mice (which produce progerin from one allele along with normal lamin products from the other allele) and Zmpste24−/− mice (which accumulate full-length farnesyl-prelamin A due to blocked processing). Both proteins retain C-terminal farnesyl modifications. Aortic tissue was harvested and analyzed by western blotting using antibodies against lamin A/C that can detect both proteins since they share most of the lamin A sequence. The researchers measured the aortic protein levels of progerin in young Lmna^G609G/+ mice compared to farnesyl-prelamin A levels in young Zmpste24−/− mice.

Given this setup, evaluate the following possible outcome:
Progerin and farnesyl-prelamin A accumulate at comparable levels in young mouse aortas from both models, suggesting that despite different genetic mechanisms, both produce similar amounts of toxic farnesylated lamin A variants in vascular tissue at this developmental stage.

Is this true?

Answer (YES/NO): YES